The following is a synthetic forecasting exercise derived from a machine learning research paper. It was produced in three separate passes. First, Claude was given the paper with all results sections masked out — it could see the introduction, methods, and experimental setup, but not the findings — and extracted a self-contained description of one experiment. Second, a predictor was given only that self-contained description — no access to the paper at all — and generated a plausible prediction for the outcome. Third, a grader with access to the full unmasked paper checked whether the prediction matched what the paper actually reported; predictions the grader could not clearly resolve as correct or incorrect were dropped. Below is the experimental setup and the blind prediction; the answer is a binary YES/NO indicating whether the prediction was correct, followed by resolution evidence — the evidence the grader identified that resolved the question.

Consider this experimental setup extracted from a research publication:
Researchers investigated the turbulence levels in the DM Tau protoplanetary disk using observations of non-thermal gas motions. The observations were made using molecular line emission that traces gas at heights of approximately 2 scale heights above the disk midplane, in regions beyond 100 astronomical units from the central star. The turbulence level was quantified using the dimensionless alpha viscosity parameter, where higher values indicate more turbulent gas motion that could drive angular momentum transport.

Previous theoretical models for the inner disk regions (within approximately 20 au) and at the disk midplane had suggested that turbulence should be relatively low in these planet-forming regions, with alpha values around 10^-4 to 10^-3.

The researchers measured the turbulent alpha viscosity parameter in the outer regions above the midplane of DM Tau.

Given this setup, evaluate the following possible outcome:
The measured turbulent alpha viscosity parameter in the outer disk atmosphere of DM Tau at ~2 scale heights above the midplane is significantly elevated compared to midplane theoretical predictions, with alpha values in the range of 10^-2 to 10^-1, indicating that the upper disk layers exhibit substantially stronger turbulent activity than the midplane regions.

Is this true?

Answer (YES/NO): YES